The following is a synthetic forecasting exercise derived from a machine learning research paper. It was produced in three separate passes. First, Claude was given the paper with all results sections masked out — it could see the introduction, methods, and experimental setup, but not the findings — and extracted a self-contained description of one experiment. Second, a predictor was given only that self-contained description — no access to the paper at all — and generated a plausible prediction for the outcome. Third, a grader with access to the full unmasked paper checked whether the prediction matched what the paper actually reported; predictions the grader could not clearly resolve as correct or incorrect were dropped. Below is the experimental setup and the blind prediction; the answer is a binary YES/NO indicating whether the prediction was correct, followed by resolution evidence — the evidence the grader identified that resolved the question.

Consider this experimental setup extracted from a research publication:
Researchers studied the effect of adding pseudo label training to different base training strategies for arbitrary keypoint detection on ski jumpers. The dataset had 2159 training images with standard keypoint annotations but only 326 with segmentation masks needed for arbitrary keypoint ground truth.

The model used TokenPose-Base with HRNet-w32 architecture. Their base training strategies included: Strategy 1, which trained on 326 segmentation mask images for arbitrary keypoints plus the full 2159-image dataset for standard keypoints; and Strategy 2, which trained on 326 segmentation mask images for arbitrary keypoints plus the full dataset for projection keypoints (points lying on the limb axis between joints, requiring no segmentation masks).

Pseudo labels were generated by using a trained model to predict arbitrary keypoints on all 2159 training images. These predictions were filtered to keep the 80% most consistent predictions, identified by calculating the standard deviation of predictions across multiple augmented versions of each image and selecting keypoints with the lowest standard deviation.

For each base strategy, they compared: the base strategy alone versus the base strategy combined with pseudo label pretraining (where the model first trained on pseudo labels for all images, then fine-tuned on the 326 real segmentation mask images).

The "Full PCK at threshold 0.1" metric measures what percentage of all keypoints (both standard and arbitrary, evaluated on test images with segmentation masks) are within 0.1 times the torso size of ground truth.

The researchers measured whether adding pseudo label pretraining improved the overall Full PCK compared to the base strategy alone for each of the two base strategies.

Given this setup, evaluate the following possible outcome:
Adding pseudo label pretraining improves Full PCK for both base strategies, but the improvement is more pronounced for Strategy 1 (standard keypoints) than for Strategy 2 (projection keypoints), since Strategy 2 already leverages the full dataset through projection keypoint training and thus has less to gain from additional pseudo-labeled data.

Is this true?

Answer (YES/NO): NO